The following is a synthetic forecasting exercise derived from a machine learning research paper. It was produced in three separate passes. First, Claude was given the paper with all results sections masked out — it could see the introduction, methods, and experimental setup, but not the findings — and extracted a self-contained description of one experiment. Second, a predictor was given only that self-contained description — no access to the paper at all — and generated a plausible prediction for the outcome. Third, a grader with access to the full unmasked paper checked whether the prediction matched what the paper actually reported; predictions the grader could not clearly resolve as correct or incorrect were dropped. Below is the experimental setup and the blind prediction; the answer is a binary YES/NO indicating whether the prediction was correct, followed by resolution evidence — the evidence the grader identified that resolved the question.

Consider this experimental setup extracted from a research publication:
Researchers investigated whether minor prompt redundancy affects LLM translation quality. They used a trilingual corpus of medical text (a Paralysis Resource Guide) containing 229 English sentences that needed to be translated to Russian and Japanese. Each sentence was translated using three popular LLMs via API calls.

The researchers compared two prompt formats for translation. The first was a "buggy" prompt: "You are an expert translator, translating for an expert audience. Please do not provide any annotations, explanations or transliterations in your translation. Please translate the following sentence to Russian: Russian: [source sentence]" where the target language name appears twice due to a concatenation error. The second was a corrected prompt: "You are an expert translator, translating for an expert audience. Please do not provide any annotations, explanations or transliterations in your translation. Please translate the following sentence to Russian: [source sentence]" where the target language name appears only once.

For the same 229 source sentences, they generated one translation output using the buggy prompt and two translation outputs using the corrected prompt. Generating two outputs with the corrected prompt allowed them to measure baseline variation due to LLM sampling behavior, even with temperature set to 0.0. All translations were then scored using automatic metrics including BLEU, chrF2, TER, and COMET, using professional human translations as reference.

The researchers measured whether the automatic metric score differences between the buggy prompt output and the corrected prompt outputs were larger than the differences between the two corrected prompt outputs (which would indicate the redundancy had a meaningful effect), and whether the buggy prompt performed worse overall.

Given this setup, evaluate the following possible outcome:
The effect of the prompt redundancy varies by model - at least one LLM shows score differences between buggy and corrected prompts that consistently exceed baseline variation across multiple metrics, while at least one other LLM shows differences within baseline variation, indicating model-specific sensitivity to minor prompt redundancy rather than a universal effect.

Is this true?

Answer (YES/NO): NO